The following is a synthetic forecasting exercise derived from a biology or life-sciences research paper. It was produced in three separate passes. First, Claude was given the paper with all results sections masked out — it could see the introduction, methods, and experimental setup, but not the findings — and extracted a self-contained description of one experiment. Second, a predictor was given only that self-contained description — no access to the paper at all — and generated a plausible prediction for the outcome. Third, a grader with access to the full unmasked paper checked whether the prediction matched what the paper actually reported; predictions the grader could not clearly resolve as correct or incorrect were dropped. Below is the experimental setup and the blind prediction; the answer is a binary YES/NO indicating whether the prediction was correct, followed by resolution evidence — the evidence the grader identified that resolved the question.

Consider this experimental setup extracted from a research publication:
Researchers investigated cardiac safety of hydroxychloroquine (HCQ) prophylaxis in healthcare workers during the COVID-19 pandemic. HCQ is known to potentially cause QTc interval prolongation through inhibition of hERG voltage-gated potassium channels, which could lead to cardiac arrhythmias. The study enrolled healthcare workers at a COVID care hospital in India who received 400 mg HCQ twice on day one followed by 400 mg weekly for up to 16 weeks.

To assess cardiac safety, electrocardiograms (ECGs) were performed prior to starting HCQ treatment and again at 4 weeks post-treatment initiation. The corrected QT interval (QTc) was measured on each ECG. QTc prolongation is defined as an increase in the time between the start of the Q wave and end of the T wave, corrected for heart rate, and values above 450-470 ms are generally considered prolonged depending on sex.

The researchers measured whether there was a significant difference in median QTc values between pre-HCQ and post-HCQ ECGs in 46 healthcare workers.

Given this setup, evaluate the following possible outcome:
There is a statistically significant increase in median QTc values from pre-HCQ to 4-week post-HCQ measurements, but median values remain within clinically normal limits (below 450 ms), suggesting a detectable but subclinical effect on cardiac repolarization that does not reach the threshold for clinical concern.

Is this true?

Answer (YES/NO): NO